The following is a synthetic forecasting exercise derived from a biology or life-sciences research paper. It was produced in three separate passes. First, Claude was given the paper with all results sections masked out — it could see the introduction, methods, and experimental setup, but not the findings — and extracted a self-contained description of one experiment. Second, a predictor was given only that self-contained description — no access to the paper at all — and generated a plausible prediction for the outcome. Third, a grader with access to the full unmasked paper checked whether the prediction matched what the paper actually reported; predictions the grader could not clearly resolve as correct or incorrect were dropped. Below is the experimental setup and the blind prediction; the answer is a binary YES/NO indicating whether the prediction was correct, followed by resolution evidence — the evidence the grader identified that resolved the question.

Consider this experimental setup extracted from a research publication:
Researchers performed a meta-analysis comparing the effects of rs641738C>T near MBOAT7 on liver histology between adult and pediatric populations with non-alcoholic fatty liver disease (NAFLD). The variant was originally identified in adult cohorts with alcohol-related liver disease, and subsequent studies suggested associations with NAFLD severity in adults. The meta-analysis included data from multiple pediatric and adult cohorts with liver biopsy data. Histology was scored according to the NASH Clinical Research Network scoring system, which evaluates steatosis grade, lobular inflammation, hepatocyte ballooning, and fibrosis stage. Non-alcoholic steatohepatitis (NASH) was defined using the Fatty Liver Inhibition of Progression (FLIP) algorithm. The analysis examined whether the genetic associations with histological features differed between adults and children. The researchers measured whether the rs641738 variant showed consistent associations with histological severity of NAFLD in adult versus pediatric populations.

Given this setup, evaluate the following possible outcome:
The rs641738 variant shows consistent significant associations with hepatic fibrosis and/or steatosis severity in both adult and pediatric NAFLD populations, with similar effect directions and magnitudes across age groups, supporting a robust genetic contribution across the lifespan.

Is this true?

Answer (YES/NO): NO